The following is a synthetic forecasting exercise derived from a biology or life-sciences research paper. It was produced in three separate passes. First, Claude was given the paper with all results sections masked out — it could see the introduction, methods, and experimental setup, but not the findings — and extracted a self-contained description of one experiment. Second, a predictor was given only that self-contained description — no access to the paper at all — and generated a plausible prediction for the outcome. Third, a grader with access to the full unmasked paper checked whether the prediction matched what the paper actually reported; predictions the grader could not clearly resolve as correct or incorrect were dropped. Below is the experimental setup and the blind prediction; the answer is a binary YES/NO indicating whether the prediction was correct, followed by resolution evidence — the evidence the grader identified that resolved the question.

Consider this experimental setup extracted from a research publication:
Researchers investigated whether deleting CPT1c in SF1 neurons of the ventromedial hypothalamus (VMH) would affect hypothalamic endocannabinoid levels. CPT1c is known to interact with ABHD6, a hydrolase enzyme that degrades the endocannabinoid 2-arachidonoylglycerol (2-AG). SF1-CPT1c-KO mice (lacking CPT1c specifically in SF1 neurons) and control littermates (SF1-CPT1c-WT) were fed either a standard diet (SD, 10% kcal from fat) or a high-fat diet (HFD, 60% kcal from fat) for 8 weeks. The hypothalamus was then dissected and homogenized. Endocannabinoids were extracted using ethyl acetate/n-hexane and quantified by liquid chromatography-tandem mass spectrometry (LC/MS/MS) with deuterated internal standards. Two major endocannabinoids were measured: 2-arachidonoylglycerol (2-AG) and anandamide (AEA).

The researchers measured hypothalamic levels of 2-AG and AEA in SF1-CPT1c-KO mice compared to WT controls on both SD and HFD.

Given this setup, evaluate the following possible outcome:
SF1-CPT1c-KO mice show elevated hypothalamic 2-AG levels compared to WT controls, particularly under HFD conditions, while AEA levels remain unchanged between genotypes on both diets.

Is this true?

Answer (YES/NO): NO